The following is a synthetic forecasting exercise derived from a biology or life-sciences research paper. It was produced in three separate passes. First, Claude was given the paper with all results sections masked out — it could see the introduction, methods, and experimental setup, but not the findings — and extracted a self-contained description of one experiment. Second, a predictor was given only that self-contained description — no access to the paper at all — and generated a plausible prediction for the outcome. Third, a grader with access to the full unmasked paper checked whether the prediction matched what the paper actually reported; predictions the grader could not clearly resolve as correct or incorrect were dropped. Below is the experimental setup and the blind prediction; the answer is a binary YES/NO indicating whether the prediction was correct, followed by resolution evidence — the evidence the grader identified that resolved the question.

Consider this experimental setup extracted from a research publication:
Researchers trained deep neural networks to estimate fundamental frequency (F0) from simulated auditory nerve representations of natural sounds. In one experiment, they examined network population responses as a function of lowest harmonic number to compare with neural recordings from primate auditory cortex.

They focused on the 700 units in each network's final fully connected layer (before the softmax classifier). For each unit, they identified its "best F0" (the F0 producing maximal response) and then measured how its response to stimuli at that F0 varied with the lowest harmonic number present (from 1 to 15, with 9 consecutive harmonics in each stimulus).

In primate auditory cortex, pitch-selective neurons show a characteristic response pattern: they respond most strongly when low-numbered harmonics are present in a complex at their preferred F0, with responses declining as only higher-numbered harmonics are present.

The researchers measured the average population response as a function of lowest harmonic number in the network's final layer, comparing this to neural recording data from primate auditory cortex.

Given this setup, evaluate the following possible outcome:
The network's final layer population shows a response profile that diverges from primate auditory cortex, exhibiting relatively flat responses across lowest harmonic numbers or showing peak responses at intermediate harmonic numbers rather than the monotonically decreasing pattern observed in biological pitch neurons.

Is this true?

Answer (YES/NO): NO